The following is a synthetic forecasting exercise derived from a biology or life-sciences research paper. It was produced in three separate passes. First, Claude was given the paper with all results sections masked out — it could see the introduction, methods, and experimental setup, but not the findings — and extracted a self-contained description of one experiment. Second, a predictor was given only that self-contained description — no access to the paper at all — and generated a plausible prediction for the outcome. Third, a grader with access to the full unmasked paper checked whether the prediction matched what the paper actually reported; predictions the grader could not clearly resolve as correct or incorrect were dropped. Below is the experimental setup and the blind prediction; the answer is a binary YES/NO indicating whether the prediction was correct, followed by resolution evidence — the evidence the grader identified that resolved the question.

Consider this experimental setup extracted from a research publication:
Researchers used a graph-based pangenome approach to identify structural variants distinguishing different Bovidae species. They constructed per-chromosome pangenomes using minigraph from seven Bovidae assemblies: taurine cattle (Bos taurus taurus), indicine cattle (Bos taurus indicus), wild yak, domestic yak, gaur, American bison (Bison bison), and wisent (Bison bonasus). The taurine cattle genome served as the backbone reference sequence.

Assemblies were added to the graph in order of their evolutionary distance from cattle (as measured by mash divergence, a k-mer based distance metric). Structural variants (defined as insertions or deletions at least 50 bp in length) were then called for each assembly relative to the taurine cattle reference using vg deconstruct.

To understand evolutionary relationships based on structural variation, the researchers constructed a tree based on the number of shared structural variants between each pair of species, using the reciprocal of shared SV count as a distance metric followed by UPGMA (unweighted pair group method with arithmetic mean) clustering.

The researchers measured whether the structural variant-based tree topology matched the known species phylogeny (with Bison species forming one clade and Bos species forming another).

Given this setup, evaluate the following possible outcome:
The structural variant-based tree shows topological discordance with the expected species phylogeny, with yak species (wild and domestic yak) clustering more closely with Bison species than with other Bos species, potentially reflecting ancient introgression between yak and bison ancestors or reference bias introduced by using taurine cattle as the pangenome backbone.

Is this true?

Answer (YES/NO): NO